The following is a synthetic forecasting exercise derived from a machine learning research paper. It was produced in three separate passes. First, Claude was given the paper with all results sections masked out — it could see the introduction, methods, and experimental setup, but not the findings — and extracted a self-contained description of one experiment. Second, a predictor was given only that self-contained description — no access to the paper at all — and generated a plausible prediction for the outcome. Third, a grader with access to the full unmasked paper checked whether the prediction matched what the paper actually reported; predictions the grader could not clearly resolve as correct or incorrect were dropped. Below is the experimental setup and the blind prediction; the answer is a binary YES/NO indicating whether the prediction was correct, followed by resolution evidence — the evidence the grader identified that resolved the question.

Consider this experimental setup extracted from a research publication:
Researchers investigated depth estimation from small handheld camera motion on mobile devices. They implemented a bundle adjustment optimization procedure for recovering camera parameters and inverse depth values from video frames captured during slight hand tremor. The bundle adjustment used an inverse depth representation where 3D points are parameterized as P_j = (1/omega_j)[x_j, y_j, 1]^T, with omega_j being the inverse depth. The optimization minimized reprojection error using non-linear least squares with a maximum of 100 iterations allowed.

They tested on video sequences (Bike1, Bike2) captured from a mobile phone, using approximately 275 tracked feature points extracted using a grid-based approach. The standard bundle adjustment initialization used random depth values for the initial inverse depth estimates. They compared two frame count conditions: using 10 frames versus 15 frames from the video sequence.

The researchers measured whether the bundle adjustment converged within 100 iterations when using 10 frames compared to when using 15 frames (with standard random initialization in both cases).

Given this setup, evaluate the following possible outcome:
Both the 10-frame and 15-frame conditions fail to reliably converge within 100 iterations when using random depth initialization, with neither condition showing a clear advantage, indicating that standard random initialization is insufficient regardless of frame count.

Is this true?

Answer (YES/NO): NO